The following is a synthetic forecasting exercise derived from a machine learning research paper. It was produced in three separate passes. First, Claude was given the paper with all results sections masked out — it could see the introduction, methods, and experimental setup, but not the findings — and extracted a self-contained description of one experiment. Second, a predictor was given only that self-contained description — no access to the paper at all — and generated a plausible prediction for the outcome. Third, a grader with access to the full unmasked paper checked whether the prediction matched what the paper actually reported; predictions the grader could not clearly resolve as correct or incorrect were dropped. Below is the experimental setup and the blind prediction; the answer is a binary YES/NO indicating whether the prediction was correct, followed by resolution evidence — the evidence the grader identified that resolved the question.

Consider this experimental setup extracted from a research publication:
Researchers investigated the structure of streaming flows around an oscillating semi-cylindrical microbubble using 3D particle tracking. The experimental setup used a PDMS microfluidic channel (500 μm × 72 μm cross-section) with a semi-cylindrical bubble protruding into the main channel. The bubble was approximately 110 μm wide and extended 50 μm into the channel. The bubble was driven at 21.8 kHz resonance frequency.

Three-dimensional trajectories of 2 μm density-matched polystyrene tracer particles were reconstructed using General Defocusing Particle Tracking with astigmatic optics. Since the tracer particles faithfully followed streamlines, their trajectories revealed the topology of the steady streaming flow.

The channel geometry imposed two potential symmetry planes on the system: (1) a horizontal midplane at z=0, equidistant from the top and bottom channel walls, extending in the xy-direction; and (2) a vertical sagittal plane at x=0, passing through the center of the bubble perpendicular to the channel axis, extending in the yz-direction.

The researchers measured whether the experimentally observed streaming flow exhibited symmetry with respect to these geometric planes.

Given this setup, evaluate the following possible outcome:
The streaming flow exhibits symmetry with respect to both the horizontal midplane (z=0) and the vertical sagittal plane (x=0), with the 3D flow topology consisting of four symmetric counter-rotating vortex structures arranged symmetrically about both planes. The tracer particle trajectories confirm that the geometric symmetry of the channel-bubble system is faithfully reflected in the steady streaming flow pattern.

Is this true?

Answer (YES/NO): YES